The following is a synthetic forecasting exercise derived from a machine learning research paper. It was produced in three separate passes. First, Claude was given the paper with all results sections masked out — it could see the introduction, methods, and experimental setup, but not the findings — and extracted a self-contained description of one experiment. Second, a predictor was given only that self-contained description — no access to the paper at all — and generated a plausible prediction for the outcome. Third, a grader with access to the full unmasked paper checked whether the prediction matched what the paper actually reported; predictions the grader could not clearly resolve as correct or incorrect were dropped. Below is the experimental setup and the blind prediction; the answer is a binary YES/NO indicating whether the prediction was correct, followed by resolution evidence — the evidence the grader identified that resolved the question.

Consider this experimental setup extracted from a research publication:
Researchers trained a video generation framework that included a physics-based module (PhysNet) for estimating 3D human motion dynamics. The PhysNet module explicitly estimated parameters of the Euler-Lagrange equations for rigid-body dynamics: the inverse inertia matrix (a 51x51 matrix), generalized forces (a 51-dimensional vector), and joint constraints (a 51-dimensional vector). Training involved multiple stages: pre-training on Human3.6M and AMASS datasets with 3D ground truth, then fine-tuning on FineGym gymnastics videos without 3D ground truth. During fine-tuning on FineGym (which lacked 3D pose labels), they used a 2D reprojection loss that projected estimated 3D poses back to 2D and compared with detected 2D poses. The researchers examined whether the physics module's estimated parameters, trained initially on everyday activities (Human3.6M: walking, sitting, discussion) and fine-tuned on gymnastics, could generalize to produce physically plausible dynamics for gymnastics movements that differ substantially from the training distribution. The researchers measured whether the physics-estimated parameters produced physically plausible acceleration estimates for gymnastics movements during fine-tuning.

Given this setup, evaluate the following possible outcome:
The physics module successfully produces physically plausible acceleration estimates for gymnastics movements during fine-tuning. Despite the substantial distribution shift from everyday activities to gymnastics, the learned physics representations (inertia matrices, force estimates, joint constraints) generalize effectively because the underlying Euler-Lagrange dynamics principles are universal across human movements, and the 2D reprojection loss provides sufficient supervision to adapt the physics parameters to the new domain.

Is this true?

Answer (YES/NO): YES